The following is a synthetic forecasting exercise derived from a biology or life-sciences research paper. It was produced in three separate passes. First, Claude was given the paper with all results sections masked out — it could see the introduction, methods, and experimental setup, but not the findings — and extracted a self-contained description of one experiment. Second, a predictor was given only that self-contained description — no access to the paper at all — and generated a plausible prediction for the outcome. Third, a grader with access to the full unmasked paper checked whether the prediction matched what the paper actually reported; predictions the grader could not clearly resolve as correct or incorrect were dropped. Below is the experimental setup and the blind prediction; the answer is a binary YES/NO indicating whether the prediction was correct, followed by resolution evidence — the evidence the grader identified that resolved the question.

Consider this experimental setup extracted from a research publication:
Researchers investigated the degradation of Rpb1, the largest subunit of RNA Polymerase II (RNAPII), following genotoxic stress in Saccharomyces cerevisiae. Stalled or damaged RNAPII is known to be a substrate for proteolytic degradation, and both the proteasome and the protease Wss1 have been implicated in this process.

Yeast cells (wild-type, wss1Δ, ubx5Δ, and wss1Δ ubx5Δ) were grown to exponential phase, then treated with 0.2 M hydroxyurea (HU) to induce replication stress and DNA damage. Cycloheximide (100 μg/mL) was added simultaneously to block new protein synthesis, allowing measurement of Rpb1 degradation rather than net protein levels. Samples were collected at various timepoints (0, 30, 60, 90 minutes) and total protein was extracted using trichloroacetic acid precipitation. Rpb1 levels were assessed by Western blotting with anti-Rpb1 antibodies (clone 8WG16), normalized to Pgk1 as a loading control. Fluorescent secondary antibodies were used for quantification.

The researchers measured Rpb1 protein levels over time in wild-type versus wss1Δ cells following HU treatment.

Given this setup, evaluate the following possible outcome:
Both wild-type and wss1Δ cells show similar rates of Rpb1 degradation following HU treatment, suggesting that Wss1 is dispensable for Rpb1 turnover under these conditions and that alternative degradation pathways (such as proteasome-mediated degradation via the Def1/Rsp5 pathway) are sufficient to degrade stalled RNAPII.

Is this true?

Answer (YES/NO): NO